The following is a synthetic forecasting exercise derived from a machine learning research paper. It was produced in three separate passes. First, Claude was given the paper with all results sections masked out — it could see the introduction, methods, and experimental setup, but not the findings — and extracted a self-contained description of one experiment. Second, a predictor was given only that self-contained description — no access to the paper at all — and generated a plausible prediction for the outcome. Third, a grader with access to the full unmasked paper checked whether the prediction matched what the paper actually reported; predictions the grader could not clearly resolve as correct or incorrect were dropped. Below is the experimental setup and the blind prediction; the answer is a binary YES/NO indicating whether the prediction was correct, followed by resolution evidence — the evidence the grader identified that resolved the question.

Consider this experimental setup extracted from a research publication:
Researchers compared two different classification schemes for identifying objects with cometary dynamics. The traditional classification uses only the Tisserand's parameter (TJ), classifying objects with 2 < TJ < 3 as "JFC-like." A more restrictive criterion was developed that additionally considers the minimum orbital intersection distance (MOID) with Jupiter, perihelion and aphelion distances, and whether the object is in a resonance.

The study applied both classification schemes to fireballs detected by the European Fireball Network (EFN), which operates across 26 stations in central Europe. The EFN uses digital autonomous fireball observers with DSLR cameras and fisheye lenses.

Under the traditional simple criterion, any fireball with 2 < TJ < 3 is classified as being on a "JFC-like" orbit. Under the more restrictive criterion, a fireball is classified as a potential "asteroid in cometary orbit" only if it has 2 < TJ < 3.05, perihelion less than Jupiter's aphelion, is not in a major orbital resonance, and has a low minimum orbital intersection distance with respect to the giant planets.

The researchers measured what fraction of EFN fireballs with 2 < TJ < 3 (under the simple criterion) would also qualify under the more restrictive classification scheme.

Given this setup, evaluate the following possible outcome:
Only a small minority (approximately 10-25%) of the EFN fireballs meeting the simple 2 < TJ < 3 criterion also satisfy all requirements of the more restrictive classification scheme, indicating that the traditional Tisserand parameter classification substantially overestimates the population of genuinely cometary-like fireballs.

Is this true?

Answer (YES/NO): NO